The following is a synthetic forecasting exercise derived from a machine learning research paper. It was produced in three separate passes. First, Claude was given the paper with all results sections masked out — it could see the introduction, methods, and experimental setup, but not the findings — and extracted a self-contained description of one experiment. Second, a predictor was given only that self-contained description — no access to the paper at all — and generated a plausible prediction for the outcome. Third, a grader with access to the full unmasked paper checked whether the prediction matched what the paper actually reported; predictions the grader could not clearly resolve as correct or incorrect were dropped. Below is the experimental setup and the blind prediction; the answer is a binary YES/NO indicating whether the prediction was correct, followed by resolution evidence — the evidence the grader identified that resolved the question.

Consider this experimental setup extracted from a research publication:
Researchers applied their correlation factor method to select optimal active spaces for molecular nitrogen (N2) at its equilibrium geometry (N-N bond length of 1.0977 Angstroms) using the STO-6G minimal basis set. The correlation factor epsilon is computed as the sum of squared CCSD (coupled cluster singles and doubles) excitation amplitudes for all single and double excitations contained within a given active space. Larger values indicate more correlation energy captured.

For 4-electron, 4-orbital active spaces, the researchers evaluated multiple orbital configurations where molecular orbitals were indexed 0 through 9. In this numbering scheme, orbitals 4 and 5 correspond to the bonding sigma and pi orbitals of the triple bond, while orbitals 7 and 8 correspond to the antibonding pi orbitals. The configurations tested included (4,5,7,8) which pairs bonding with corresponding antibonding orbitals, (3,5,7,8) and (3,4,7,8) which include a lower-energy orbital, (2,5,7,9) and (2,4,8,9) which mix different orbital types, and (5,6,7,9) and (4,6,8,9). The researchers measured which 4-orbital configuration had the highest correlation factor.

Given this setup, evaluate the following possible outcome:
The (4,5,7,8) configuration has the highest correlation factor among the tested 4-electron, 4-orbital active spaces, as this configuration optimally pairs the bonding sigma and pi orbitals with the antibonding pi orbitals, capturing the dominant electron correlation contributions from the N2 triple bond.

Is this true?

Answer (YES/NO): YES